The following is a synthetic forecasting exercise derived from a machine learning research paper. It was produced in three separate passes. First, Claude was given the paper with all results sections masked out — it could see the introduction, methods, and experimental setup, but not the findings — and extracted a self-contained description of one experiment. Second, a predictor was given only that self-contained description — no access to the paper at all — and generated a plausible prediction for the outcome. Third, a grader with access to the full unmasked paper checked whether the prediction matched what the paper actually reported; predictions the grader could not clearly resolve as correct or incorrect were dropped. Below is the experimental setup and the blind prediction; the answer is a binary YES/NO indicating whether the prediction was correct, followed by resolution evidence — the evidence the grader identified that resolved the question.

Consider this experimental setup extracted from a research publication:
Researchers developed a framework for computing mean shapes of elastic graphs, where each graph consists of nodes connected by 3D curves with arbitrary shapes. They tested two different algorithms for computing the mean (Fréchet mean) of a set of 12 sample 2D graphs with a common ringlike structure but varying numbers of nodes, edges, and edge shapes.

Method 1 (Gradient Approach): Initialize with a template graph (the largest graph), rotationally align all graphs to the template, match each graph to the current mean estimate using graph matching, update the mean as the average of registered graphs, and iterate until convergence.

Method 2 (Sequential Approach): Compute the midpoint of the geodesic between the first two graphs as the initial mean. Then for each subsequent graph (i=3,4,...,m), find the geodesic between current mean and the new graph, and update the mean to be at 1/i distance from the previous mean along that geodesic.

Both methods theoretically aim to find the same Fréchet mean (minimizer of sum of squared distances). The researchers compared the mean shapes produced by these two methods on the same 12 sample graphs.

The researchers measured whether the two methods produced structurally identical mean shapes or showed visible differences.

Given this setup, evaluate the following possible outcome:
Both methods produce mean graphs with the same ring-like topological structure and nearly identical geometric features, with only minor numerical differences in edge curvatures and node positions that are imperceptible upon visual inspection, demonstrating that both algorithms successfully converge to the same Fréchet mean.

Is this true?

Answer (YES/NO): NO